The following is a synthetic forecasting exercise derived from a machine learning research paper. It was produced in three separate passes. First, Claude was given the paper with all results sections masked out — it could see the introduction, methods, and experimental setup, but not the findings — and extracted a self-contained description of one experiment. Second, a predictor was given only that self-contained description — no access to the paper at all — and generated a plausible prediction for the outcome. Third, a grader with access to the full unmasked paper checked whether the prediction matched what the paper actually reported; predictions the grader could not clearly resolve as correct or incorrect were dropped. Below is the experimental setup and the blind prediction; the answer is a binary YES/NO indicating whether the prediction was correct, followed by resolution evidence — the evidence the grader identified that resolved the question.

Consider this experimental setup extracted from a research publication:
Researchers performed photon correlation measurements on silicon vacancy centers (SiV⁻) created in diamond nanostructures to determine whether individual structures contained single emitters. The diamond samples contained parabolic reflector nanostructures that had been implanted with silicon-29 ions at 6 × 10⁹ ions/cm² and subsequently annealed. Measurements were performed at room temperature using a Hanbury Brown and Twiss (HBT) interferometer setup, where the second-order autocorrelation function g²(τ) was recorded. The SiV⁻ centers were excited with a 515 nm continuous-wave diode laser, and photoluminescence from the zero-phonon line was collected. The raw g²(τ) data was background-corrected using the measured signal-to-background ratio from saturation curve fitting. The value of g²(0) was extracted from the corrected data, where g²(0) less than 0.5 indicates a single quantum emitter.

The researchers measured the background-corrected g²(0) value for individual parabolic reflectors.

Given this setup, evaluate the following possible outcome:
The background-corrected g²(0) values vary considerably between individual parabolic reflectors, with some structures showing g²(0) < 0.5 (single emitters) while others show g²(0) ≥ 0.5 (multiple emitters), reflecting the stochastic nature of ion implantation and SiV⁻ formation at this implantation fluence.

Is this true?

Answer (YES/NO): YES